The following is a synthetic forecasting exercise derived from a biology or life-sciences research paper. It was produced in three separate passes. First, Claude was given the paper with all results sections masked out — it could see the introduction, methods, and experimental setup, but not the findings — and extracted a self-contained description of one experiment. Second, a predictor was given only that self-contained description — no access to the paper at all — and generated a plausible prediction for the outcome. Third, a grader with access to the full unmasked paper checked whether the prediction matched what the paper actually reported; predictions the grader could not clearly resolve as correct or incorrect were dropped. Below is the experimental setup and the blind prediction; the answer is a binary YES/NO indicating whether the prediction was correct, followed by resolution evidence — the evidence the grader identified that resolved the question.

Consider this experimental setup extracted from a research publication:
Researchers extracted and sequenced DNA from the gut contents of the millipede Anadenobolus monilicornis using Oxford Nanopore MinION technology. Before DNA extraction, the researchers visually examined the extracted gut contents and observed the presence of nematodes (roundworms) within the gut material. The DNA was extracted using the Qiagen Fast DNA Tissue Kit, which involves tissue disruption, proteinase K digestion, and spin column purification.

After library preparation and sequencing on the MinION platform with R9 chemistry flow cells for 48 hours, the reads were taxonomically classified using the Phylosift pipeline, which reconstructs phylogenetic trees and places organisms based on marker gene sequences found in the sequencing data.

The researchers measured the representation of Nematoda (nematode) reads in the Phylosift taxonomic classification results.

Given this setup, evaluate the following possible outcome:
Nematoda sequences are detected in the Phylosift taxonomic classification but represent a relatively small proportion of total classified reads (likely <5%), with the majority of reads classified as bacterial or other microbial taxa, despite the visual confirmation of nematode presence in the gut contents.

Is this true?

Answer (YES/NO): NO